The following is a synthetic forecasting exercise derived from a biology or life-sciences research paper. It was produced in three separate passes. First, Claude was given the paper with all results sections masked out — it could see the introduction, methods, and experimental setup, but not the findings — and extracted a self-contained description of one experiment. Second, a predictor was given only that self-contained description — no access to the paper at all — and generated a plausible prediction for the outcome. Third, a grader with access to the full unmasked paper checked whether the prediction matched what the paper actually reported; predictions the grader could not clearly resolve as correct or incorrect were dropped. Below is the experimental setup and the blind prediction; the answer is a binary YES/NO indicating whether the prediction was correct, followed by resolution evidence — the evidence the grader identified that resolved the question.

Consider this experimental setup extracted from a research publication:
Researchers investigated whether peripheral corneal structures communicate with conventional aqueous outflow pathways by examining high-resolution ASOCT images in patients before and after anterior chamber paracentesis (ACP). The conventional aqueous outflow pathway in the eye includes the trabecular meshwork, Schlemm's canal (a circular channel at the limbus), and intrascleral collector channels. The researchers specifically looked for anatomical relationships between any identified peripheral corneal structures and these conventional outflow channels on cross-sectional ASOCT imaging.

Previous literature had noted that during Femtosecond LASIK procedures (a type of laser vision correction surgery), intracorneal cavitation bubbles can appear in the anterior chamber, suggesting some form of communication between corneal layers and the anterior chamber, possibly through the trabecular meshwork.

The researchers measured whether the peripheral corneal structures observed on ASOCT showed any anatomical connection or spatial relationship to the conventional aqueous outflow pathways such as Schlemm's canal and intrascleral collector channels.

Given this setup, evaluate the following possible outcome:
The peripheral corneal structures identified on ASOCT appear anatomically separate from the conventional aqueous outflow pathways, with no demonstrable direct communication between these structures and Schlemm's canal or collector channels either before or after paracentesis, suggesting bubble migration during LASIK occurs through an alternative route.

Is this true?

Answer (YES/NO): NO